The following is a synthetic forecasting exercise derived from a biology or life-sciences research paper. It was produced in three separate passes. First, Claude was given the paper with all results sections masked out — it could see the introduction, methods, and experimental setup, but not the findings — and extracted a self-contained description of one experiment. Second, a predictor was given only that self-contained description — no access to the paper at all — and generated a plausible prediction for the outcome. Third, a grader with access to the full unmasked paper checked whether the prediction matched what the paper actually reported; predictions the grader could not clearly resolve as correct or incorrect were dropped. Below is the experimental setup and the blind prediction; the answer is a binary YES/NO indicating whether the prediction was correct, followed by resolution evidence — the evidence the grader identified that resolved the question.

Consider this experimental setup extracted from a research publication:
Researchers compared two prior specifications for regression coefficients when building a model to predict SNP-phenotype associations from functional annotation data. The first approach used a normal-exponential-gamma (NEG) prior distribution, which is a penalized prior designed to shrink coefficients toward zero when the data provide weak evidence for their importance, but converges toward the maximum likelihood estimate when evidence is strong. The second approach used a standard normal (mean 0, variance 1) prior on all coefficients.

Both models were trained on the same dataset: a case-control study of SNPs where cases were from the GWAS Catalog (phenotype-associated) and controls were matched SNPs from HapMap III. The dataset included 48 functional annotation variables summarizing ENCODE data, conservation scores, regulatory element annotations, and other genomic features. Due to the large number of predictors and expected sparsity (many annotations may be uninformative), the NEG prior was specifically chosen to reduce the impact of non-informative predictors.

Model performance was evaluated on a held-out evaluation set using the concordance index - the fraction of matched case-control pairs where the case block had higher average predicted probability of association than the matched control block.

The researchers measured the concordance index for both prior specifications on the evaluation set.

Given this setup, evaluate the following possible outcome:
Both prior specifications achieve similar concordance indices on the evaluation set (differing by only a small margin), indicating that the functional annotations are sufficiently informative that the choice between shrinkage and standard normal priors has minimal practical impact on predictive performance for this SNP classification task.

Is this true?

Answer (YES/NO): YES